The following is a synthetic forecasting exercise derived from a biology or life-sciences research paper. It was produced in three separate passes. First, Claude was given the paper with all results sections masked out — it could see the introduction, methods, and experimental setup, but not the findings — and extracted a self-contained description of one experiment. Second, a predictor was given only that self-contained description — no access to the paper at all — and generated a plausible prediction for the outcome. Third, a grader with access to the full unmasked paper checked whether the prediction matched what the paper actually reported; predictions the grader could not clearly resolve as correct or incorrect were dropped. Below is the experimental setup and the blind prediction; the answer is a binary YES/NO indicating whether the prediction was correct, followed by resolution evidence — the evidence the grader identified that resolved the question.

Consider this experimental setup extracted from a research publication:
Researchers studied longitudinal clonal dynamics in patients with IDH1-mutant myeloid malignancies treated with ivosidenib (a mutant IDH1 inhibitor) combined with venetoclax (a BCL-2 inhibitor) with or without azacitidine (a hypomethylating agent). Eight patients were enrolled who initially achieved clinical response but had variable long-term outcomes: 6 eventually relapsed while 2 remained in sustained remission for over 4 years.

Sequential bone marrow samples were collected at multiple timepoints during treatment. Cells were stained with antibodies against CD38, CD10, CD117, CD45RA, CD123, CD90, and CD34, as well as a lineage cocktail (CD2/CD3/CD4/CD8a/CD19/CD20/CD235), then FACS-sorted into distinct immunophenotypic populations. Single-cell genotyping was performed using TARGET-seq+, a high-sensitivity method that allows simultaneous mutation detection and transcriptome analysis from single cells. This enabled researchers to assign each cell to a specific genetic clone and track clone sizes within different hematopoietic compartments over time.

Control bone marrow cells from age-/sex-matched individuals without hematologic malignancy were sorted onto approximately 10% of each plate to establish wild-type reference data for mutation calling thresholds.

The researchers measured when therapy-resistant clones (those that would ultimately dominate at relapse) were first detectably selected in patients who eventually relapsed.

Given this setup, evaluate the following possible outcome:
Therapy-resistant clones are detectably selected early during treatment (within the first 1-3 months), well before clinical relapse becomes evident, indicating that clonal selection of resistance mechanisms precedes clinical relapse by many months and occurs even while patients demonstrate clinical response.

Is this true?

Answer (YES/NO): YES